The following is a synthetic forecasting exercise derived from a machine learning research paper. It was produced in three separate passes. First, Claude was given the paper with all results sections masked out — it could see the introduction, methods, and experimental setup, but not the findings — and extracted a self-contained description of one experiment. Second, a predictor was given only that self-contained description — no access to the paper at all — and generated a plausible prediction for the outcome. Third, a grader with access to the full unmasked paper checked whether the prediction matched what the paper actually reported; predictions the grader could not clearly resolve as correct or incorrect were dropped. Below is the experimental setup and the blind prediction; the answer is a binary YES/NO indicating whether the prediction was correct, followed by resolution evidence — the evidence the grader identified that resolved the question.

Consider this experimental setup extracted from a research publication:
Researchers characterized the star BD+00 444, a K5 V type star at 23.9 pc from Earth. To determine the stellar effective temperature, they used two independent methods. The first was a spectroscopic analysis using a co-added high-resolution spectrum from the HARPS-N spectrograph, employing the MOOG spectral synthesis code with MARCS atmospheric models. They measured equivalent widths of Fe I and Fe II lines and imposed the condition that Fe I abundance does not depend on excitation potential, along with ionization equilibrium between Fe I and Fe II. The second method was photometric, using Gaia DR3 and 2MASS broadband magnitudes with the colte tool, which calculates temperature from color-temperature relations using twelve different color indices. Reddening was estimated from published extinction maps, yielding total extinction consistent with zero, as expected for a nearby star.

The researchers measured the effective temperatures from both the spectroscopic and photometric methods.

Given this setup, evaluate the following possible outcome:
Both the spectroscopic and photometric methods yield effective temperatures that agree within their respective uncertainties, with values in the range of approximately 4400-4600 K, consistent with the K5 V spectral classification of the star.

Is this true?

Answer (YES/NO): NO